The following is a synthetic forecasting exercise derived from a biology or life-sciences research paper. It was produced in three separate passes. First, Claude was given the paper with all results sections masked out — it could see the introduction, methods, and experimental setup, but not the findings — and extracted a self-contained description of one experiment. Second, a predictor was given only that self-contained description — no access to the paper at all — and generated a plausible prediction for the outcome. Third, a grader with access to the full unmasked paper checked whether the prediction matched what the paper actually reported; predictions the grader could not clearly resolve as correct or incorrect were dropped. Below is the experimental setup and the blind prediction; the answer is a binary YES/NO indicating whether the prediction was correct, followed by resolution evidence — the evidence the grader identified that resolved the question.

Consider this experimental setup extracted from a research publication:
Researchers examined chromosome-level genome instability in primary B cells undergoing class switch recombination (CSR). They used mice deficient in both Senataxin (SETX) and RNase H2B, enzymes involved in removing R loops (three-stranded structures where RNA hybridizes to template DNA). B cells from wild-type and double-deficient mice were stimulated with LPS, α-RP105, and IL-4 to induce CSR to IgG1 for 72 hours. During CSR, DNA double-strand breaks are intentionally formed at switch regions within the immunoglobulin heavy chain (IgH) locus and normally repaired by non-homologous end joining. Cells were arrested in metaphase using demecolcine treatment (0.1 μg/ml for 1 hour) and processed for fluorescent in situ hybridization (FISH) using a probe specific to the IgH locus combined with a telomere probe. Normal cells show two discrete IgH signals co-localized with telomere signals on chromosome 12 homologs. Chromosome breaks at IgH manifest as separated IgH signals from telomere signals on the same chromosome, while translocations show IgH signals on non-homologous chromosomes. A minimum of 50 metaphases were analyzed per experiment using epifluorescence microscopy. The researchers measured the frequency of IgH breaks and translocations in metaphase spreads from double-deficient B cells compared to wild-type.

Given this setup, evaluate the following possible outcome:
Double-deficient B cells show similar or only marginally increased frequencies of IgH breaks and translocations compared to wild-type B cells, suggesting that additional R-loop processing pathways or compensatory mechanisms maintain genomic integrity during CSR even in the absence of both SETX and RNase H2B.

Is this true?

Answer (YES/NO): NO